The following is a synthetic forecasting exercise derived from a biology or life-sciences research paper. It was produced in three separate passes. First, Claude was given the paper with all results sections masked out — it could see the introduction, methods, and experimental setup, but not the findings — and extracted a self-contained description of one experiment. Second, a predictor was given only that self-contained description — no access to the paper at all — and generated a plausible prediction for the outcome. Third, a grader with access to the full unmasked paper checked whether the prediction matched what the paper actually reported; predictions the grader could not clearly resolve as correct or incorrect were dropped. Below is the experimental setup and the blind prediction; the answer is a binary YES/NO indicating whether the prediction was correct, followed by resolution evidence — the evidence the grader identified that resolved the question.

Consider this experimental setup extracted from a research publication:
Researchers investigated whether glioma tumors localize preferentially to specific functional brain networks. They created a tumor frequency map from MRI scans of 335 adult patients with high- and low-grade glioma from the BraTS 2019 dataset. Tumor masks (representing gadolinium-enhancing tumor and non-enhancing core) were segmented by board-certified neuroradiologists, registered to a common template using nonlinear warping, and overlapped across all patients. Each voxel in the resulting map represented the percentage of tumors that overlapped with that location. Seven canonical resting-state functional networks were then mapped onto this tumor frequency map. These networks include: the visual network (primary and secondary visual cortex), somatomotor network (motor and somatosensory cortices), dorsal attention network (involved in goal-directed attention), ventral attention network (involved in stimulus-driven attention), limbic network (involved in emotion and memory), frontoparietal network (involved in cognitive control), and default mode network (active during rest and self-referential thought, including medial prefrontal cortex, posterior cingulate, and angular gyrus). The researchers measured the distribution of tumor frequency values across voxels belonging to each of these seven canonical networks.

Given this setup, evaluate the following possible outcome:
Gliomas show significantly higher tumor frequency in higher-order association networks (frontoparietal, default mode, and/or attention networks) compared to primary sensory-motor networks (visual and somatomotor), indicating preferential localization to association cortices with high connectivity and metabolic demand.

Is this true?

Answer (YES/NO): YES